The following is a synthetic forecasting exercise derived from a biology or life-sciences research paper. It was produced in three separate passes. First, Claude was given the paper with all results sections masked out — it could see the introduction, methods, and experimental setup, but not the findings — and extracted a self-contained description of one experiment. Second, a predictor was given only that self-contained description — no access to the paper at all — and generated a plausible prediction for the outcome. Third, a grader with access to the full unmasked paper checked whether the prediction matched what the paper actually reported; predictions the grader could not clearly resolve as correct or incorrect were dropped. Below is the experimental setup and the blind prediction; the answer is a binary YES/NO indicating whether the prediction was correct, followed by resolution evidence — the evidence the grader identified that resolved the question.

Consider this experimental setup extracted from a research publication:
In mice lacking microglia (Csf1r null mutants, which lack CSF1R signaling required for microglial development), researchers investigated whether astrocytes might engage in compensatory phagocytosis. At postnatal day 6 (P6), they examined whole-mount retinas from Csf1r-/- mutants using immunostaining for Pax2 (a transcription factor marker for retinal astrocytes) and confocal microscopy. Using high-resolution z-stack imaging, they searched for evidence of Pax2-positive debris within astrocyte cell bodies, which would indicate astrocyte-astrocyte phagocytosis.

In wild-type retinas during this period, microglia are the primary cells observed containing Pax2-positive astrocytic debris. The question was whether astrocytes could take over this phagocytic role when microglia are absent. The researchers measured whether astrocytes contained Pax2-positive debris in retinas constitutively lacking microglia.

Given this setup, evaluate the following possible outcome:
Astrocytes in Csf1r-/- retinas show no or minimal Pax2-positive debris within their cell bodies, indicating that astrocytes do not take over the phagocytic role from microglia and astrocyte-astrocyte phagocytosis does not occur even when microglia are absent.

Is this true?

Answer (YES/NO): NO